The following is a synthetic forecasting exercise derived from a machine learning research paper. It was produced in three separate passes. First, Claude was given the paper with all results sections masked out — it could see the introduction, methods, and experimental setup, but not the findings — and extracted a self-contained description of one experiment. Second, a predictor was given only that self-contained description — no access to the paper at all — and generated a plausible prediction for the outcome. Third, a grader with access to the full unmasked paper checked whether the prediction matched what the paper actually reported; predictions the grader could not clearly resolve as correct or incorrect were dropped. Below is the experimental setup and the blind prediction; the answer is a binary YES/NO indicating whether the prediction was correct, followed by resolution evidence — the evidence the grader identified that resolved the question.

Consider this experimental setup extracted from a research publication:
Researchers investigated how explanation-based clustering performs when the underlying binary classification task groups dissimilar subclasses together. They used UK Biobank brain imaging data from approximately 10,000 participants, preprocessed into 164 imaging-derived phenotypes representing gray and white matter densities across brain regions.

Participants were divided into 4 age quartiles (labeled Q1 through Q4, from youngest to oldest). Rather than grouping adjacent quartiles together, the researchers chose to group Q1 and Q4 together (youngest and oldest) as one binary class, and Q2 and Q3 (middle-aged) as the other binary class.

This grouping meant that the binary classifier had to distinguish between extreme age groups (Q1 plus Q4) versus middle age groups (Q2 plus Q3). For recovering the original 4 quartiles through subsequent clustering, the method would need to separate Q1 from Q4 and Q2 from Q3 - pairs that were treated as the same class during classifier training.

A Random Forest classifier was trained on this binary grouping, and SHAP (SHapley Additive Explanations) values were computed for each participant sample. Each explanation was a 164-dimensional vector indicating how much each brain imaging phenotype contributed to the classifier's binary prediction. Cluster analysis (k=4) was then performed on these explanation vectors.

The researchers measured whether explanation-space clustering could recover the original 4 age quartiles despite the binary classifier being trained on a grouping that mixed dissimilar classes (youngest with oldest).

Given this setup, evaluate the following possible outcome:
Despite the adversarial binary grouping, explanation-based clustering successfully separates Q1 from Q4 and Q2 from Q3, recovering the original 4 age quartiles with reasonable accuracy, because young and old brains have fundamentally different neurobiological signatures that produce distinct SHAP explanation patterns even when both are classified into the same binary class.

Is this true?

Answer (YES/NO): YES